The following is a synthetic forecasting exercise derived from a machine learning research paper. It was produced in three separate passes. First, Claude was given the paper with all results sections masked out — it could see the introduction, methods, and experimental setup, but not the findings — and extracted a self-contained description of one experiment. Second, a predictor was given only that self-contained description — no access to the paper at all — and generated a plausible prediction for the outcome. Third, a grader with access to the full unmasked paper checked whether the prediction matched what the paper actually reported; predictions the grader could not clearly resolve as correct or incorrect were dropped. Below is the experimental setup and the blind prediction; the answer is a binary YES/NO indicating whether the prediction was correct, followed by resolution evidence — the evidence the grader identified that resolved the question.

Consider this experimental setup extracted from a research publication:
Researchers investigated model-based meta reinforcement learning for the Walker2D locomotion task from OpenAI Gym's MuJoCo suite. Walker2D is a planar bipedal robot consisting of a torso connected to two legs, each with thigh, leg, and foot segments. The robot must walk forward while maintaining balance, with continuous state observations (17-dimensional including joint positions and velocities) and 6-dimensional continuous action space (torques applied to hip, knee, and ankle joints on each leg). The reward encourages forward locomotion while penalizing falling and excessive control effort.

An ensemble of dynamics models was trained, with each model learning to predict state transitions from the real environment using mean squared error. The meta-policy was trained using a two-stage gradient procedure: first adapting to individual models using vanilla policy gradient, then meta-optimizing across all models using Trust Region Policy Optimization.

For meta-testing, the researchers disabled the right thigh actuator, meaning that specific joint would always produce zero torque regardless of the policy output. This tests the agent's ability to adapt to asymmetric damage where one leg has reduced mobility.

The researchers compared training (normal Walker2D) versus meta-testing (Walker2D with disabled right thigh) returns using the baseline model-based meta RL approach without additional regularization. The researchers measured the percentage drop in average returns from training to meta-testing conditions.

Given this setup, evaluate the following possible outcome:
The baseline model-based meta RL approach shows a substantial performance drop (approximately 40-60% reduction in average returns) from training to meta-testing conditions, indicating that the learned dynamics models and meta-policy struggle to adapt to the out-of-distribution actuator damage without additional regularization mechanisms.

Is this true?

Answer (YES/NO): NO